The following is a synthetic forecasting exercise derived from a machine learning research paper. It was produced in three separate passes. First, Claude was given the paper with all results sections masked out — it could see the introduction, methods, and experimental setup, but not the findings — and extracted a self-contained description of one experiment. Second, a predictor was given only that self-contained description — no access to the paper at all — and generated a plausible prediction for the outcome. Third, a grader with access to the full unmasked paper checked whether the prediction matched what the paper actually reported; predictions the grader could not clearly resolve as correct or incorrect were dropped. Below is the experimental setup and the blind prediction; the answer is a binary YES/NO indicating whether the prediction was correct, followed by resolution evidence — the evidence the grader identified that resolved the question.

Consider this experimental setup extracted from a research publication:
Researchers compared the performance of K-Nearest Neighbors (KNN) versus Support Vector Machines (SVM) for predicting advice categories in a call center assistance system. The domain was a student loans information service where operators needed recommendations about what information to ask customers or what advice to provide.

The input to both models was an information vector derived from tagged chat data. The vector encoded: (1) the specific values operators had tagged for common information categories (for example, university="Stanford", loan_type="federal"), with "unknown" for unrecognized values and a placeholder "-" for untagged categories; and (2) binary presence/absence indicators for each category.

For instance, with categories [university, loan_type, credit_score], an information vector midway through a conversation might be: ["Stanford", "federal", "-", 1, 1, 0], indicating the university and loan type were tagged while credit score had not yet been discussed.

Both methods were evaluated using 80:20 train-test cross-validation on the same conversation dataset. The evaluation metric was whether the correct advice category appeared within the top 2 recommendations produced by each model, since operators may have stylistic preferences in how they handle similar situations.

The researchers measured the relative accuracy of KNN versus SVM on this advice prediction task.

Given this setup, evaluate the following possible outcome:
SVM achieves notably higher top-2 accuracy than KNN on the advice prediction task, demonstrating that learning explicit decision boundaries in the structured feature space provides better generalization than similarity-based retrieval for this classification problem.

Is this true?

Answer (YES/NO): NO